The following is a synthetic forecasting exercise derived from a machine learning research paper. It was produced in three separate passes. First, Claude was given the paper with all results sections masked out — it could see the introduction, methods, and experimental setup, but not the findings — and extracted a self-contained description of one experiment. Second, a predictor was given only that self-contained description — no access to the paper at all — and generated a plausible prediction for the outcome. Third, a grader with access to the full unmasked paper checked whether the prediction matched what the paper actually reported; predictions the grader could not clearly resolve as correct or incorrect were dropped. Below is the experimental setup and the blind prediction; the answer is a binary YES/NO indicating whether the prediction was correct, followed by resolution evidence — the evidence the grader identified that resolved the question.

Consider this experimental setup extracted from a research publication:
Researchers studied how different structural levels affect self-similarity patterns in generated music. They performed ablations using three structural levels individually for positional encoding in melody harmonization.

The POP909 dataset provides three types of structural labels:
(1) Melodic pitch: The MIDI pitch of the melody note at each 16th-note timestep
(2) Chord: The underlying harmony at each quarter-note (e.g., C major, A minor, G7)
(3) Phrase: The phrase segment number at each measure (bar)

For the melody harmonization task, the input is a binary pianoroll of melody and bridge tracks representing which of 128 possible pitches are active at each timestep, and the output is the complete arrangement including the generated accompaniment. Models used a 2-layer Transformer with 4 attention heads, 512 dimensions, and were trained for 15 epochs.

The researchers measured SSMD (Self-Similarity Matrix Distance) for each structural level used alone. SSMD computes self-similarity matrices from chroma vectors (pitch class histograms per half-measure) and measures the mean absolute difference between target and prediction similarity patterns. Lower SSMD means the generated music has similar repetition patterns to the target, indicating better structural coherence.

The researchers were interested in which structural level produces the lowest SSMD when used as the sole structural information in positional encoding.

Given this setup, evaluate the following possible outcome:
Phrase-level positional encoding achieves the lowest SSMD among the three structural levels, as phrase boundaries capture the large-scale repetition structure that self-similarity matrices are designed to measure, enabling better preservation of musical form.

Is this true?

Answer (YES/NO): NO